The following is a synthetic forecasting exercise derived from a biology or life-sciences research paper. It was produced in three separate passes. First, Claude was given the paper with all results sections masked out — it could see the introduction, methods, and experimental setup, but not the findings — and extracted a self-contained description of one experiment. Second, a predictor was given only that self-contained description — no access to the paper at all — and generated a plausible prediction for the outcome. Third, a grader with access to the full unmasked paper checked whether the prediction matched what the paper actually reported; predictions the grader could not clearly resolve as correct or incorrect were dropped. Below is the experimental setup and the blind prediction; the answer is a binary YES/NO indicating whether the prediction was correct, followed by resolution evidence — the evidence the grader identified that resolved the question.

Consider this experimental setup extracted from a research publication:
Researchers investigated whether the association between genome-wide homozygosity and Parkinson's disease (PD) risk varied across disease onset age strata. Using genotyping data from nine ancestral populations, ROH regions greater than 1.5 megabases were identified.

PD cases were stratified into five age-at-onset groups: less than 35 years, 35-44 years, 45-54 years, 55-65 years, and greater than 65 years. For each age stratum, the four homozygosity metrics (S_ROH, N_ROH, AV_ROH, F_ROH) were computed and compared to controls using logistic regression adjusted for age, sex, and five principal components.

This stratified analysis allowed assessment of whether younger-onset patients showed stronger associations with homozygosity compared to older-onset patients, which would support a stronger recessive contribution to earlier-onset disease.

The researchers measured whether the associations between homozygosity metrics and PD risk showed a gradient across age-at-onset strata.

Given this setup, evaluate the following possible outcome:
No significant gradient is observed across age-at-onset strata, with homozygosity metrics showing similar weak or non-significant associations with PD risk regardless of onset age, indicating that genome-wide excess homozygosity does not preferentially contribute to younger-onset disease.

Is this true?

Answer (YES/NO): NO